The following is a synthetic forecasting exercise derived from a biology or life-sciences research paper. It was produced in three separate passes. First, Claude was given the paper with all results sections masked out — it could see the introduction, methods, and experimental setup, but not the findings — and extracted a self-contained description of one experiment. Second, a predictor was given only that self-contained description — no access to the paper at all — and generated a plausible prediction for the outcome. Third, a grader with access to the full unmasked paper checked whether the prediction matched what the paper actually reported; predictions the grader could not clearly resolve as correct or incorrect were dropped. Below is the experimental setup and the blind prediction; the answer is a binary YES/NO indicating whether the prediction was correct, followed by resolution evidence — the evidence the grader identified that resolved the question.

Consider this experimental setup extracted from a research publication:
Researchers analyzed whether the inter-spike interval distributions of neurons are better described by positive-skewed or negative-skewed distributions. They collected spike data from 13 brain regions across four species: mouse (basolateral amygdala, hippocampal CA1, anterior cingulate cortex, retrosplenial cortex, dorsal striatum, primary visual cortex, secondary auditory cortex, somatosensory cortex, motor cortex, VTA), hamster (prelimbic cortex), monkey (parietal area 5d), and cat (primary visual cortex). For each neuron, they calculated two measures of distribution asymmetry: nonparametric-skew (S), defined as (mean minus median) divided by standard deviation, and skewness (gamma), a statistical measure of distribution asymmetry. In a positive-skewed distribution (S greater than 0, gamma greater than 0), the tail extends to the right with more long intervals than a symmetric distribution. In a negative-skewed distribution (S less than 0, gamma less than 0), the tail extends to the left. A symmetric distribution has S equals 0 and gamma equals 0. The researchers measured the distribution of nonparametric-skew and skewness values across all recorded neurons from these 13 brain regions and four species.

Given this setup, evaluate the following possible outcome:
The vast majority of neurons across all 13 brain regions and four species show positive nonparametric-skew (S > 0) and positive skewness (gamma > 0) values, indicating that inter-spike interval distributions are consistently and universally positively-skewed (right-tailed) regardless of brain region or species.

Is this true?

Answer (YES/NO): YES